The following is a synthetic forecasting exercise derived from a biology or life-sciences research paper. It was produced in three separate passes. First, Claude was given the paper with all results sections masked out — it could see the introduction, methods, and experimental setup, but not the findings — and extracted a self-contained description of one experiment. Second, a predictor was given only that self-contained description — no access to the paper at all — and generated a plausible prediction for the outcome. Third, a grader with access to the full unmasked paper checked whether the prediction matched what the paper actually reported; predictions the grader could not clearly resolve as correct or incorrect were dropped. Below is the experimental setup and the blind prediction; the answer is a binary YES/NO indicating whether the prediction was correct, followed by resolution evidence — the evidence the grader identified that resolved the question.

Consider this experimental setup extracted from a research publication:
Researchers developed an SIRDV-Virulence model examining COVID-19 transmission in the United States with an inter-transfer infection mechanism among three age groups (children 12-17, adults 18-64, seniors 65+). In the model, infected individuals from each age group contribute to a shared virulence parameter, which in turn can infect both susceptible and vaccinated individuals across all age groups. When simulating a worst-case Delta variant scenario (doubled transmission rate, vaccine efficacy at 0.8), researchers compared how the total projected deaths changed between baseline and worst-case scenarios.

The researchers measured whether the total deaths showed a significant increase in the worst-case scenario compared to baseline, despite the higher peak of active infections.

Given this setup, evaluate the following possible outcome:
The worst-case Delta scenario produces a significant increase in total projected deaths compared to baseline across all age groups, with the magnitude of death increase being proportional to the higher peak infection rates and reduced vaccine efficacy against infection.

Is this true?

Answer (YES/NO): NO